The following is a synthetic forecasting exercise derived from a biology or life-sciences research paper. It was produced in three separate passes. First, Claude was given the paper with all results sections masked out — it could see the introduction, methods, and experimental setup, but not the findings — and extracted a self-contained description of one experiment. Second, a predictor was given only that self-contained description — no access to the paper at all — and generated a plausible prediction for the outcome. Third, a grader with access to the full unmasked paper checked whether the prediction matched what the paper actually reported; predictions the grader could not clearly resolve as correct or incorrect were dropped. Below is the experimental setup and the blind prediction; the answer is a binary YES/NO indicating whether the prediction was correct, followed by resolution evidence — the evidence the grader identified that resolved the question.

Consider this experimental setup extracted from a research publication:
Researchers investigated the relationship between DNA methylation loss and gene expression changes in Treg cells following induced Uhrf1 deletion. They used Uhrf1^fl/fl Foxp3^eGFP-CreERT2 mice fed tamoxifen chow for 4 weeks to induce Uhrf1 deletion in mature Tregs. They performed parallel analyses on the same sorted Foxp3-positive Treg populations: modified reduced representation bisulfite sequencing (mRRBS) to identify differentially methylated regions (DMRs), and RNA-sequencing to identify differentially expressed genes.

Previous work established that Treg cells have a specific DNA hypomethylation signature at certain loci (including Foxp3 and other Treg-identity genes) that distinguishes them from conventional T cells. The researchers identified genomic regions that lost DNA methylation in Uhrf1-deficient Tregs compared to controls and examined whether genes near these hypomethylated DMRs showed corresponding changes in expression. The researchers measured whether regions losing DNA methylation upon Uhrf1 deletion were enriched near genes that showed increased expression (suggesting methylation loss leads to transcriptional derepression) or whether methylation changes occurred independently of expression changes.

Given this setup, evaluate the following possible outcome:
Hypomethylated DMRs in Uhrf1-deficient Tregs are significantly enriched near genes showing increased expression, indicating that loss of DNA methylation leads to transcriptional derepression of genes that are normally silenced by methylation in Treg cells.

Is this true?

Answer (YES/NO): YES